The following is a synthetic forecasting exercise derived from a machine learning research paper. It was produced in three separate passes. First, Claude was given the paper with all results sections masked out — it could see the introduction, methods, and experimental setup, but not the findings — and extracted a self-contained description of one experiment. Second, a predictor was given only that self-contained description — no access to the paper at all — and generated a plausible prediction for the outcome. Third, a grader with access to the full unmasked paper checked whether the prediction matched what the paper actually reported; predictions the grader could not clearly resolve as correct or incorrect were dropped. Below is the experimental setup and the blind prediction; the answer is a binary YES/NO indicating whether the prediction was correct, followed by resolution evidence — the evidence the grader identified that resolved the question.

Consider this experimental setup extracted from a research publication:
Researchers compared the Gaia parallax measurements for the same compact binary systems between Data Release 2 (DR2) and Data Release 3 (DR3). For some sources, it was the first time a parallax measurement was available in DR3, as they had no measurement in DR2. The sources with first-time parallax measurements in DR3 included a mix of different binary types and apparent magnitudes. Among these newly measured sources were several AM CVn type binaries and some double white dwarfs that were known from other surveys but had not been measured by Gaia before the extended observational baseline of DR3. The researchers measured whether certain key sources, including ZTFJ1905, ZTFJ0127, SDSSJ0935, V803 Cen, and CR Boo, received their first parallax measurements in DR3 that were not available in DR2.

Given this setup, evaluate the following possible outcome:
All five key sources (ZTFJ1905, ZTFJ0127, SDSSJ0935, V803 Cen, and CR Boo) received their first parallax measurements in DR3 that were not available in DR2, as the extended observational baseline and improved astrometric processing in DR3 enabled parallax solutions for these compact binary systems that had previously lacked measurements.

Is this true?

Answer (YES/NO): YES